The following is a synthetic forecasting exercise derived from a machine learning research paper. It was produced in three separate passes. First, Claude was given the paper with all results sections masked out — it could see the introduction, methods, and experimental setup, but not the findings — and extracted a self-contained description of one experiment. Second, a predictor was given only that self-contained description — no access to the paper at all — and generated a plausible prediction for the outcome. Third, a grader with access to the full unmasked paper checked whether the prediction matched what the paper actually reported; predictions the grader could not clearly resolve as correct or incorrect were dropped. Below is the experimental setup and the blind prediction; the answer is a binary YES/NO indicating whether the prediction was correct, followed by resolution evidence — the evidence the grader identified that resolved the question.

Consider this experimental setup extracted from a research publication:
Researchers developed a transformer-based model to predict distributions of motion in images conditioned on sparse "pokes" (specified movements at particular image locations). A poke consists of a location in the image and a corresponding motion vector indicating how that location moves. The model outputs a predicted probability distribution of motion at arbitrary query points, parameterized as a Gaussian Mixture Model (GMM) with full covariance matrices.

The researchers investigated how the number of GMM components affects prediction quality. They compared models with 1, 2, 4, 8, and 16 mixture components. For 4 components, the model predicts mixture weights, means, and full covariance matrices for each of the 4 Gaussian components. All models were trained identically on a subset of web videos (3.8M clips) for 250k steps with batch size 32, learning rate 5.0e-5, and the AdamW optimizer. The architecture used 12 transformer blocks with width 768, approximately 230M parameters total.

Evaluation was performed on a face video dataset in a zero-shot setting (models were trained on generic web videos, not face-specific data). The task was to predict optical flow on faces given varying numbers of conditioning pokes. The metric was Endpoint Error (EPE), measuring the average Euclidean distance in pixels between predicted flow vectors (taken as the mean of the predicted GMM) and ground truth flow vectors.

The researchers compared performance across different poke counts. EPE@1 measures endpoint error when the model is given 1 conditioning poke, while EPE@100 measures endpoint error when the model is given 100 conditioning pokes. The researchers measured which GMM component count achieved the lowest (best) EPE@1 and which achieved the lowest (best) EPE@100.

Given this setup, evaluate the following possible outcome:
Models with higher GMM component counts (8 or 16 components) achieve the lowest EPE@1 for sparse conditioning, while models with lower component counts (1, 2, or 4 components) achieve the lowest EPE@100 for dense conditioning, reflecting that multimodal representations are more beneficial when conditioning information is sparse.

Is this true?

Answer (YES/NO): NO